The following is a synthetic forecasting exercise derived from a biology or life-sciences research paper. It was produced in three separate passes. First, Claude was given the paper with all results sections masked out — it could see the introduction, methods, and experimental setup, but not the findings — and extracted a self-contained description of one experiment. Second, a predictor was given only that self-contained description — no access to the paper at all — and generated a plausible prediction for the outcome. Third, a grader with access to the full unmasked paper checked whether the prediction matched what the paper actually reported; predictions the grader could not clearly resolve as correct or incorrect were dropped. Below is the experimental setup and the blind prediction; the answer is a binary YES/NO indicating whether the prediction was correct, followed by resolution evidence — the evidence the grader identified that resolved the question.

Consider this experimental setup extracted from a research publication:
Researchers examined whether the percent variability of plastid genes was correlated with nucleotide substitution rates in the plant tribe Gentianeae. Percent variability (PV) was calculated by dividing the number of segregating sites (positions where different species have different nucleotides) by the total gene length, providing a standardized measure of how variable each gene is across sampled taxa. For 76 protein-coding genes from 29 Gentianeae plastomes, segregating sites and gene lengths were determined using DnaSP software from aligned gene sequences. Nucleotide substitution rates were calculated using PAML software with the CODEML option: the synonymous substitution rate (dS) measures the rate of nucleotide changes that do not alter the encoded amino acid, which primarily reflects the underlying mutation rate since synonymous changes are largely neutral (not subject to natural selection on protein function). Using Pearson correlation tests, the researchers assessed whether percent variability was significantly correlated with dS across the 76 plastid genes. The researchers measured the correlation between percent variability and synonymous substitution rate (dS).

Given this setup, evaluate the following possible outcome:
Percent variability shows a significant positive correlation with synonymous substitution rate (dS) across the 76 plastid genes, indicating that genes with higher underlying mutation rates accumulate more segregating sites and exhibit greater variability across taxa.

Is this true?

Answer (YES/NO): YES